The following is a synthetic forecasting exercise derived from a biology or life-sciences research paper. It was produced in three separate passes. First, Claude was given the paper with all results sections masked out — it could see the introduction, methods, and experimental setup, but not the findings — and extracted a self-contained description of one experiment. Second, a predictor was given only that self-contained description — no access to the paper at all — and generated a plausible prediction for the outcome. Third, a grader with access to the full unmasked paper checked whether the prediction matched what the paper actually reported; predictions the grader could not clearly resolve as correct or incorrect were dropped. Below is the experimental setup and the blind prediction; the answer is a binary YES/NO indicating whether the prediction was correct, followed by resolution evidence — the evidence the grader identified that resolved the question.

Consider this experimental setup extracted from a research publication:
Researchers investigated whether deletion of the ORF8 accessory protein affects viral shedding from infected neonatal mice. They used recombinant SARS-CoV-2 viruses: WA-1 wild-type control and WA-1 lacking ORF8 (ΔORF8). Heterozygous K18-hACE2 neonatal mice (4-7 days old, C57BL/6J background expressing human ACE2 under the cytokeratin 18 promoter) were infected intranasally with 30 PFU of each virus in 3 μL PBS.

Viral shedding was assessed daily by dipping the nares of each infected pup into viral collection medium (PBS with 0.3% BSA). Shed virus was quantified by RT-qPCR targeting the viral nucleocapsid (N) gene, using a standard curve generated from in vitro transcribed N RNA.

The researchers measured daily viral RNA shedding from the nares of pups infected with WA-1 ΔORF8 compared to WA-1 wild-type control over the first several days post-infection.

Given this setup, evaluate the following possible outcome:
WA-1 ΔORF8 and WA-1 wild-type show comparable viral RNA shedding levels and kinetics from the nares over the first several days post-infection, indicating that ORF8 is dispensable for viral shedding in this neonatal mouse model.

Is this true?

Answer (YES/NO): NO